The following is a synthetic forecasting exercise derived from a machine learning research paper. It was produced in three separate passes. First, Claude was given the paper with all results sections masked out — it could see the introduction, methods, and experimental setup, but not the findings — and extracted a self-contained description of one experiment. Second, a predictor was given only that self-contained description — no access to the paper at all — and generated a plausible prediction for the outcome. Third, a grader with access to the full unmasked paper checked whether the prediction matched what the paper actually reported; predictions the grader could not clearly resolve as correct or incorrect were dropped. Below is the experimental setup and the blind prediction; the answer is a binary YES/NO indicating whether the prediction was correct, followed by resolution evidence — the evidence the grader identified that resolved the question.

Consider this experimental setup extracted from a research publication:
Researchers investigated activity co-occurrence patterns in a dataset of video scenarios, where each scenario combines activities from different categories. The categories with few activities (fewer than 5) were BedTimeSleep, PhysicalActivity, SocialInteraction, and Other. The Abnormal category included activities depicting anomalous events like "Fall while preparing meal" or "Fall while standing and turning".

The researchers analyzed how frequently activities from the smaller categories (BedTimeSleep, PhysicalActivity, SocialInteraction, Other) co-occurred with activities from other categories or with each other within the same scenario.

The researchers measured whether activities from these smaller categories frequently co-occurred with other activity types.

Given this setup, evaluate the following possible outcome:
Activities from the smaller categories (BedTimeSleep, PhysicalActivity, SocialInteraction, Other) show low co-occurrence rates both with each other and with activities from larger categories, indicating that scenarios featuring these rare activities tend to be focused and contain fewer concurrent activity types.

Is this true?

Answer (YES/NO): NO